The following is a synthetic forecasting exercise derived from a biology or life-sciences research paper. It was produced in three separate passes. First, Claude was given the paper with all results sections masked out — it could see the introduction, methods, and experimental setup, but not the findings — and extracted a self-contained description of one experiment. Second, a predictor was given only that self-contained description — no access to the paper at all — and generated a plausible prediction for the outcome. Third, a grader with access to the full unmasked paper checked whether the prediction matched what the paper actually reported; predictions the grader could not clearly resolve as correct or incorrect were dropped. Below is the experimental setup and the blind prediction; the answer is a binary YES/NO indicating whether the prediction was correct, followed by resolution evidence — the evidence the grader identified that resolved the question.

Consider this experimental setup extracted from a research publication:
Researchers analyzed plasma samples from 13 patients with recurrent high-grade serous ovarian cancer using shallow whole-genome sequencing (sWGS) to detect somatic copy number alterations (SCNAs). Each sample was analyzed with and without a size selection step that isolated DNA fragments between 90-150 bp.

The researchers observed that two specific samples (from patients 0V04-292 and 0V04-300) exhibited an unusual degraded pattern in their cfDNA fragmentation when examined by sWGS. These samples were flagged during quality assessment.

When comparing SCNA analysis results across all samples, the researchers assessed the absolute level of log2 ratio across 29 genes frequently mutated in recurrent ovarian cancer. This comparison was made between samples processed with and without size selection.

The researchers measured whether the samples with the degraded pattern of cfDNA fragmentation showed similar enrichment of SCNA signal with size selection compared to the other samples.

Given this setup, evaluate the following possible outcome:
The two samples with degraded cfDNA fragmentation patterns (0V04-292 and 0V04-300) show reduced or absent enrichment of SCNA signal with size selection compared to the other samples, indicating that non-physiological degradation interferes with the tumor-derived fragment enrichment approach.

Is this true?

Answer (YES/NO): YES